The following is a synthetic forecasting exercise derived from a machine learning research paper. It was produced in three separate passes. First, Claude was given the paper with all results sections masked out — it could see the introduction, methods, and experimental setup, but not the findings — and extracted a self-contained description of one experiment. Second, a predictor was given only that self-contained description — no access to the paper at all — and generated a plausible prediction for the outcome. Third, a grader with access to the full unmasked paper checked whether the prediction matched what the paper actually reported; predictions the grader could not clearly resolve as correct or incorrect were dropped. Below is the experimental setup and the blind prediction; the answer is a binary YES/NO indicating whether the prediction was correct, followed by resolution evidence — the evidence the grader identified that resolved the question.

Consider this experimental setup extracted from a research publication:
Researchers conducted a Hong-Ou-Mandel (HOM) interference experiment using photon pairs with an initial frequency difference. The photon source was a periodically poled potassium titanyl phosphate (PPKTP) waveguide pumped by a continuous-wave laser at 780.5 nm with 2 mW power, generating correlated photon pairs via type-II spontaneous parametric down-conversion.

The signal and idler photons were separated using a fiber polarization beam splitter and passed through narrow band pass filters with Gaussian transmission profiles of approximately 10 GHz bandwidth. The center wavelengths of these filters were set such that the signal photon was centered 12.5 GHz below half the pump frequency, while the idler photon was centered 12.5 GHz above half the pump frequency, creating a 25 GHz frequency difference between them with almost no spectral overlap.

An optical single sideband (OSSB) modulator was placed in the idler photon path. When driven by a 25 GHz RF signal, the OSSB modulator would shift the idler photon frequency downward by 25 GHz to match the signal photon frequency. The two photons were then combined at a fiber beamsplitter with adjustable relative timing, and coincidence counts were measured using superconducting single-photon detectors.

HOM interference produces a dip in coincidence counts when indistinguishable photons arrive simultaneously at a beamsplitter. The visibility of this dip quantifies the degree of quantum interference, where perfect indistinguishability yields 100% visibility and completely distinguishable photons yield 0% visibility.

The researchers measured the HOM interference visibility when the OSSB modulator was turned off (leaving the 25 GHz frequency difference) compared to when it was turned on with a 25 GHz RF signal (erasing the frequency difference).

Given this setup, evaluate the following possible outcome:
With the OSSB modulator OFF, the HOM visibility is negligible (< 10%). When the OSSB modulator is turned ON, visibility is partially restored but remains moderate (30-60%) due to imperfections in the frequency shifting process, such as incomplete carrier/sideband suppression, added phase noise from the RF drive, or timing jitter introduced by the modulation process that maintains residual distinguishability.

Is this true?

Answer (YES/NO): NO